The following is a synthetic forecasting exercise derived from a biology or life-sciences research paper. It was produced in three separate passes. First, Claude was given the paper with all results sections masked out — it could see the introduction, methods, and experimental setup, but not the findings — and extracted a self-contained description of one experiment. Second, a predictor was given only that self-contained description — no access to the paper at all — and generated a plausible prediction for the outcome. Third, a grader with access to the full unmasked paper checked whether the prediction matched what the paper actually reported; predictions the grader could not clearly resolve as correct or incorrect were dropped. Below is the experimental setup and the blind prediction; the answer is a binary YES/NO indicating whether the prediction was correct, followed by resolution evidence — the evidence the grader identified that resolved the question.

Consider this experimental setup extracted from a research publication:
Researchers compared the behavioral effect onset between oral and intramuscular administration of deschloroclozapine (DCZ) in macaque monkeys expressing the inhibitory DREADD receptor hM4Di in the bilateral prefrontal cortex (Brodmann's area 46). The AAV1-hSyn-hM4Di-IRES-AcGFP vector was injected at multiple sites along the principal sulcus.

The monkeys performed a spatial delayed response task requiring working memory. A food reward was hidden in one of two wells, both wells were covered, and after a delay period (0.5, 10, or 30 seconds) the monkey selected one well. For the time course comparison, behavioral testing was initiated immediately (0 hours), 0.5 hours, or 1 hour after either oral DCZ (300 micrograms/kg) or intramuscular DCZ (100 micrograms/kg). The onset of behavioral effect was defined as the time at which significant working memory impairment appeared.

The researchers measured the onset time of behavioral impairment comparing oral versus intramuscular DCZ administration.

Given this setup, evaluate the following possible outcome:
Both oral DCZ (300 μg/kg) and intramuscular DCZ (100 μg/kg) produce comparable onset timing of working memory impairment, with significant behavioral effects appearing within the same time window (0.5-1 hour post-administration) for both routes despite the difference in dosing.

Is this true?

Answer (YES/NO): NO